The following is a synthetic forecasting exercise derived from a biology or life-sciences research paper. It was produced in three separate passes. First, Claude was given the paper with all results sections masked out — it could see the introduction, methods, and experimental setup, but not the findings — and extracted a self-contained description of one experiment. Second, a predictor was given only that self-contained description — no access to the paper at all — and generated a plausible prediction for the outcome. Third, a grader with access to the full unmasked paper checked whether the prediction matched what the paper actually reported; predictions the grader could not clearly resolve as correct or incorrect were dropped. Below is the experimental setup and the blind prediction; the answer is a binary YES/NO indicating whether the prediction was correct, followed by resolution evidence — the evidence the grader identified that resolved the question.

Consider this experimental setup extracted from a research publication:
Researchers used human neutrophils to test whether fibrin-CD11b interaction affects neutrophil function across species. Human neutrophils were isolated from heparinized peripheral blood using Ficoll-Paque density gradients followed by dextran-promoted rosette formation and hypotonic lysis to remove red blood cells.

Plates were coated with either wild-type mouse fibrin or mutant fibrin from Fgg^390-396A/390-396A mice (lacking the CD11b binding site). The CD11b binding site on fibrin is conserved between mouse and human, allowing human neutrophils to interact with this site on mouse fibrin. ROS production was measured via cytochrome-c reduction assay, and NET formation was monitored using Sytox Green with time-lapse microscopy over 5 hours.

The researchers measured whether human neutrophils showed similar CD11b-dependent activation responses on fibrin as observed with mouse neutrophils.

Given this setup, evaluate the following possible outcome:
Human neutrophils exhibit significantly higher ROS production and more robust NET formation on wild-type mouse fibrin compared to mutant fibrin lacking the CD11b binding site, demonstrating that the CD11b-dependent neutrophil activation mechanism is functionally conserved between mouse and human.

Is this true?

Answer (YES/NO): YES